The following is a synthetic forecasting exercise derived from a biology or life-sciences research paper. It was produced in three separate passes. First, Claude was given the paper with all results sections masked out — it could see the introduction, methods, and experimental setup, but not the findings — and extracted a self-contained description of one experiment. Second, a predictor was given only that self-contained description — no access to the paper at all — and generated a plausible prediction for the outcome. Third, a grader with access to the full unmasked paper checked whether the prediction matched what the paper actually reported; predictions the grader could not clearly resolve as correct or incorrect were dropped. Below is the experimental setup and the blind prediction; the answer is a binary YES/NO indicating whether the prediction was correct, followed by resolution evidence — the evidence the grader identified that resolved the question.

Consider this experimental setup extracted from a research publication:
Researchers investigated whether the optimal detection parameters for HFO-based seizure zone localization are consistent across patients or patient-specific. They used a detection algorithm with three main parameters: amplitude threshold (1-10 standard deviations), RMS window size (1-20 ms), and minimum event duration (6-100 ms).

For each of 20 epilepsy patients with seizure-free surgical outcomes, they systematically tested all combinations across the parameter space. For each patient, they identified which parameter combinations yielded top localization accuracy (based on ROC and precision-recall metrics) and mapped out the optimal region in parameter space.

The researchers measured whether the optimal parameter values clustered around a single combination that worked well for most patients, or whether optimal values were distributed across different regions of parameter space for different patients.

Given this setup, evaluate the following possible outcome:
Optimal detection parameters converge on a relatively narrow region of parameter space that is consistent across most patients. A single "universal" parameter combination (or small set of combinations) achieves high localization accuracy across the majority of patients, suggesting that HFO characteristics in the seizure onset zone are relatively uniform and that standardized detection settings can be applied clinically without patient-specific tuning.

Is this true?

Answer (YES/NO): NO